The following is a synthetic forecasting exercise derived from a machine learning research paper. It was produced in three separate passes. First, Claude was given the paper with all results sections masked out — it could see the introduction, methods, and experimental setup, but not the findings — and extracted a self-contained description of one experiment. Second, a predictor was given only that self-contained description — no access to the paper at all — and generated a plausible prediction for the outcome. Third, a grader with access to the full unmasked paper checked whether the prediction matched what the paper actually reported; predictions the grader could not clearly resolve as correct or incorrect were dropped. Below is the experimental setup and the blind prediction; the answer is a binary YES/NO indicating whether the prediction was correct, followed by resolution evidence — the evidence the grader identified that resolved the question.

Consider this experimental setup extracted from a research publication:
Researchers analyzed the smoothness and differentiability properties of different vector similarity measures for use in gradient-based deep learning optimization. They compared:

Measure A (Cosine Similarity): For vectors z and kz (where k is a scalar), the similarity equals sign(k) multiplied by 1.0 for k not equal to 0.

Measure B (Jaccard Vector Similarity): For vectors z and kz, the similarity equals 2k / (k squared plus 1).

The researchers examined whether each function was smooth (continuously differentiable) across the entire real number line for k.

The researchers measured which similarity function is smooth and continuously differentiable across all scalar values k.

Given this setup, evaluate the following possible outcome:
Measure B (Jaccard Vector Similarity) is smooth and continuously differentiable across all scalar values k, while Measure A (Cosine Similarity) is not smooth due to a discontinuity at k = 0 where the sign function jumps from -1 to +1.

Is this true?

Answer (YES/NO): YES